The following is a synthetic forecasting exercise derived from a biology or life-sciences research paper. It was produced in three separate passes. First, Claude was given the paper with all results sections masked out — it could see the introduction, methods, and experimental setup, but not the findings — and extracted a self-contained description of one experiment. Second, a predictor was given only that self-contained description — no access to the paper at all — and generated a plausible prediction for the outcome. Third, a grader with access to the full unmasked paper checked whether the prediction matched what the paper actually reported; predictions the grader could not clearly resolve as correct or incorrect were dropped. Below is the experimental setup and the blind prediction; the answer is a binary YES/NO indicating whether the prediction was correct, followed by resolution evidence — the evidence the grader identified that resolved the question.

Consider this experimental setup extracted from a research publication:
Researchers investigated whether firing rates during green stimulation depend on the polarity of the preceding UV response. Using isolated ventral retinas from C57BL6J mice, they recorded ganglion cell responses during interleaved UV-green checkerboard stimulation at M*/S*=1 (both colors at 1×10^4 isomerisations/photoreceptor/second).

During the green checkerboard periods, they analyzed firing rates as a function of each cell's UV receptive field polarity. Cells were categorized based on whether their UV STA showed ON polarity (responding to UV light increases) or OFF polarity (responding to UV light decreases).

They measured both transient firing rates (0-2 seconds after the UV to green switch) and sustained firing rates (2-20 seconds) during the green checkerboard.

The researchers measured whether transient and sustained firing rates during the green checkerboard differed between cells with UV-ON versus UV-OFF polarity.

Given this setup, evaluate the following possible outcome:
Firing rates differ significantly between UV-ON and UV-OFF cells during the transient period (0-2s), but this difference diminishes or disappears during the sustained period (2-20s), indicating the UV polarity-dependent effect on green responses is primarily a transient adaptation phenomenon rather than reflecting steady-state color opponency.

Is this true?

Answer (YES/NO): NO